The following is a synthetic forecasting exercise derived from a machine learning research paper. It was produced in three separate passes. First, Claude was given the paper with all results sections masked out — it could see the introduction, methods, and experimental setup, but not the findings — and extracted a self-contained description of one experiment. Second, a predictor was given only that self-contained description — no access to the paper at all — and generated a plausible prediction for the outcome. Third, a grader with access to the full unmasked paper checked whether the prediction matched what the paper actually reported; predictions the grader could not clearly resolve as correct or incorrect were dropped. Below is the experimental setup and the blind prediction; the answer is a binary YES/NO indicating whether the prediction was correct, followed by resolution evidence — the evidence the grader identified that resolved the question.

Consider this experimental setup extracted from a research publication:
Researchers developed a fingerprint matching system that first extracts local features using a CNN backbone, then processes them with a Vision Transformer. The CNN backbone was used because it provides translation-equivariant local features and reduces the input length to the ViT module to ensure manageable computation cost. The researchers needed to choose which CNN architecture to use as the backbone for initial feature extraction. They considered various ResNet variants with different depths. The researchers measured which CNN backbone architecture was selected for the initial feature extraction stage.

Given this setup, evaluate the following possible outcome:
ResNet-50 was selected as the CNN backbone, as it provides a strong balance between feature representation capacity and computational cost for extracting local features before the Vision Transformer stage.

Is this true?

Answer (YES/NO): NO